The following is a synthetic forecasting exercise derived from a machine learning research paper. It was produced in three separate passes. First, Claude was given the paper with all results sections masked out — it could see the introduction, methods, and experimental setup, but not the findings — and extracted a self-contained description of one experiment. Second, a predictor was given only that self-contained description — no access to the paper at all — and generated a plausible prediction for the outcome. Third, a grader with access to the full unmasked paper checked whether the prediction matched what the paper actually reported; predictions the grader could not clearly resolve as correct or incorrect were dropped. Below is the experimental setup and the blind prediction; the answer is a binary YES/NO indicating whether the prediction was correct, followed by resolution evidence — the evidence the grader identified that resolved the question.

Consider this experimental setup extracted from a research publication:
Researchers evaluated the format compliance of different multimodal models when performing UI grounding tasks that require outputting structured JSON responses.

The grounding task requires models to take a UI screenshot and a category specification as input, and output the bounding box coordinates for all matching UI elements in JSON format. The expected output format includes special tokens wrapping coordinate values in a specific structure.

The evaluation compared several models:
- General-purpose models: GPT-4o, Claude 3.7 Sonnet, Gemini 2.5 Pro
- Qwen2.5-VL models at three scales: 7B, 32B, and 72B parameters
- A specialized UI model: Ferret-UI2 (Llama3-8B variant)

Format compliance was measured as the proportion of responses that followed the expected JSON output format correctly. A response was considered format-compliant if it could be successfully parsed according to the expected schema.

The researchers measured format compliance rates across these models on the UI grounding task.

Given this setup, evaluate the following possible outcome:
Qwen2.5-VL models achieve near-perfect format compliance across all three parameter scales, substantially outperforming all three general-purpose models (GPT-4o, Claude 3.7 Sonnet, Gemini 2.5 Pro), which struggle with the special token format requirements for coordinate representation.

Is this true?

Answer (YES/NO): NO